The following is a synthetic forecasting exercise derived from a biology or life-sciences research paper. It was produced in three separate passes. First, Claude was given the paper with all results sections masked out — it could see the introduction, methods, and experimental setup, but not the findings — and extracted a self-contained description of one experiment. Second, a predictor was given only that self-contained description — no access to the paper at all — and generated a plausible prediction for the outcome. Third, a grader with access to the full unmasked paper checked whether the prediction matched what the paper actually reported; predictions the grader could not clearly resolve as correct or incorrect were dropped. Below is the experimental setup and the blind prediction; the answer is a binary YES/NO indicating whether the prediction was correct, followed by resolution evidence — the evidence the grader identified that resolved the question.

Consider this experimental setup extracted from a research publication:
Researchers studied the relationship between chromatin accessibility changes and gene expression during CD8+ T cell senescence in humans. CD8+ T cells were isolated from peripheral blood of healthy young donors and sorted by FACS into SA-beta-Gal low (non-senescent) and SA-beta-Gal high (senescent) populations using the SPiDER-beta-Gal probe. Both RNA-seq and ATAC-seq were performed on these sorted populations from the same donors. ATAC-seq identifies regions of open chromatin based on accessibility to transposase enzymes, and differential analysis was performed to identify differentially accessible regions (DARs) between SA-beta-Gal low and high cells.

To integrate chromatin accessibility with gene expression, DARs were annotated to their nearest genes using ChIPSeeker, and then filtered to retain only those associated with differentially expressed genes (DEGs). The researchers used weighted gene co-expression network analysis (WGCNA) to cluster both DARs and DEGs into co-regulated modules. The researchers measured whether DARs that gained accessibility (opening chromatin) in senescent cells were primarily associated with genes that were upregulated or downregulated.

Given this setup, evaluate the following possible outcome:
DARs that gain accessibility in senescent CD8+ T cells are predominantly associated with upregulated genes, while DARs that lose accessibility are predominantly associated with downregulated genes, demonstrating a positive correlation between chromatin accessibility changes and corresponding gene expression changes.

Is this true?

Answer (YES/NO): YES